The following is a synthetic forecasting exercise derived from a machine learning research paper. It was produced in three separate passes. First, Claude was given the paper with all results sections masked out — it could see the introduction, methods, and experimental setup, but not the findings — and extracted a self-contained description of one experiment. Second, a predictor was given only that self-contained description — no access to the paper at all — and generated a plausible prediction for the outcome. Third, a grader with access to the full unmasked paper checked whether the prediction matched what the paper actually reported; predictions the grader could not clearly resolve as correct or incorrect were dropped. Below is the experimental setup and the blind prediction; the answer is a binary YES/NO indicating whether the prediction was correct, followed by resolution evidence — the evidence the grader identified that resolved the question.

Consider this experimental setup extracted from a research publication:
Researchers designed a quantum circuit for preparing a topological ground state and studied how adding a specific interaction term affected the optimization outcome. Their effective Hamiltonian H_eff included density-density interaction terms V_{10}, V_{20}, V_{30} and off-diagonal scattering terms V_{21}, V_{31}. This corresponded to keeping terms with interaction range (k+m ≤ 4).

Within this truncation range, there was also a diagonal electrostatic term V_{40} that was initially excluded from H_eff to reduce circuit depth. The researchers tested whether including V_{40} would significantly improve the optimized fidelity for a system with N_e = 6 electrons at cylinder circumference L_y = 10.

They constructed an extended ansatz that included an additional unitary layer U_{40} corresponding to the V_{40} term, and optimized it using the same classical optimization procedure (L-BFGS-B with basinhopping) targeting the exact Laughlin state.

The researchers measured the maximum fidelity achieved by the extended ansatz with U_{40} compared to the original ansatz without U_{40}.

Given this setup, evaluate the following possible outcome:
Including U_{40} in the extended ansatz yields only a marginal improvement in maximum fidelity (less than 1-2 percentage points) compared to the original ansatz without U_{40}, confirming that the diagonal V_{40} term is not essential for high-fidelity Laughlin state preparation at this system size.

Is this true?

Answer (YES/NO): YES